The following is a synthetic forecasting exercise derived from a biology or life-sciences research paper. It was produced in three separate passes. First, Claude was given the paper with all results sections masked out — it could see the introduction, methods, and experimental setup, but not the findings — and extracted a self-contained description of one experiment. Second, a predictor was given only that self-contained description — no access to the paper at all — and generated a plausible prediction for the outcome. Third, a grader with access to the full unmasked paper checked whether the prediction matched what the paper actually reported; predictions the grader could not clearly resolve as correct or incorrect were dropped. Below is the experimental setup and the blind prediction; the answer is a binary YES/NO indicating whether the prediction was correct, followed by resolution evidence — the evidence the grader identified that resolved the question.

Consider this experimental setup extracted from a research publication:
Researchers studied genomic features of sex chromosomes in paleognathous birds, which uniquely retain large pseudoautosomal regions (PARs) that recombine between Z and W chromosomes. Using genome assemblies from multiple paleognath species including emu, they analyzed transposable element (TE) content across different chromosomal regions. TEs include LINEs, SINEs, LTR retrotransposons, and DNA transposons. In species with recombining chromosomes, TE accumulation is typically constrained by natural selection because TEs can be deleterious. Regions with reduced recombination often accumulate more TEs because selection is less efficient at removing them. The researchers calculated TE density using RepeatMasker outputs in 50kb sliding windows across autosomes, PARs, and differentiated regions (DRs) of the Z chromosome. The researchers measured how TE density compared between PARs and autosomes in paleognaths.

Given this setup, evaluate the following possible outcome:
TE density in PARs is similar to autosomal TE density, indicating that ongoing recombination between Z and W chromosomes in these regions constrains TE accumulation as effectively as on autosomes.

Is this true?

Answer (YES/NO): NO